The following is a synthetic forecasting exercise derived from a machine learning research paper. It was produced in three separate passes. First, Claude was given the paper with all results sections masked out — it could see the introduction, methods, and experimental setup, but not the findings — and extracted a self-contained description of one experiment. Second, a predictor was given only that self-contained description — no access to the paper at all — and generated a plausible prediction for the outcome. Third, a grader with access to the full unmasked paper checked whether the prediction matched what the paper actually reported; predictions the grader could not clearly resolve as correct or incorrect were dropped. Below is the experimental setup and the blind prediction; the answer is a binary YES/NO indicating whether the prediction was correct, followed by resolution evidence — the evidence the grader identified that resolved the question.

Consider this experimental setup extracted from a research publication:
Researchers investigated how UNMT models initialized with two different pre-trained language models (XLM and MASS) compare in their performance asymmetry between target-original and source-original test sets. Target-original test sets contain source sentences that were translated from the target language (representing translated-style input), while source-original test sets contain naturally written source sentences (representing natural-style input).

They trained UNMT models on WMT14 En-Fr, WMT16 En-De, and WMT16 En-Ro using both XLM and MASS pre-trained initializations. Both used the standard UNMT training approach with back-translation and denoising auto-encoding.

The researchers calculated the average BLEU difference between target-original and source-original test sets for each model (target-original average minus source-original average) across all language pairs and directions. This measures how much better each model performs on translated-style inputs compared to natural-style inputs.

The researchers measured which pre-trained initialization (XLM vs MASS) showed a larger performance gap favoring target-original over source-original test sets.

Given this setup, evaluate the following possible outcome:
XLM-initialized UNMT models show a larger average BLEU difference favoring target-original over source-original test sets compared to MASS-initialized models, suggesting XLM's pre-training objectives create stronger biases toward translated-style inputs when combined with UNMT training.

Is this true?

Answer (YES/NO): NO